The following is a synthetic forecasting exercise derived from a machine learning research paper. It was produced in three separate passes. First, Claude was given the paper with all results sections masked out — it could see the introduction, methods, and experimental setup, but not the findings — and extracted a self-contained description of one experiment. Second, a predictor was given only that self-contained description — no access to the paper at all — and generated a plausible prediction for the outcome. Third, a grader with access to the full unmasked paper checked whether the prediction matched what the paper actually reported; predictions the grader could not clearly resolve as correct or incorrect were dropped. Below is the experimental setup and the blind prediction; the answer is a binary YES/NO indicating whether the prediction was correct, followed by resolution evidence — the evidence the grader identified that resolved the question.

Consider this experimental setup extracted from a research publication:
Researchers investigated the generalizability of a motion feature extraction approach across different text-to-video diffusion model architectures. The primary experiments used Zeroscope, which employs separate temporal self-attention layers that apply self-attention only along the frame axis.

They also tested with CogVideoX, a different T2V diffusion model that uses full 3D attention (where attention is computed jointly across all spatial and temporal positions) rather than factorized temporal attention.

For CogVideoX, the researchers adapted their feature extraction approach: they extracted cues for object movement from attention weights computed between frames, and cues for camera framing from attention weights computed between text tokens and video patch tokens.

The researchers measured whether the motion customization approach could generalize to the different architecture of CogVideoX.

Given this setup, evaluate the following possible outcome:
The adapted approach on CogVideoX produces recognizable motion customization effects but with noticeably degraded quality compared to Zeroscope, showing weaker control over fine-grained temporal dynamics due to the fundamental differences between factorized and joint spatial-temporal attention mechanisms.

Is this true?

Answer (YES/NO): NO